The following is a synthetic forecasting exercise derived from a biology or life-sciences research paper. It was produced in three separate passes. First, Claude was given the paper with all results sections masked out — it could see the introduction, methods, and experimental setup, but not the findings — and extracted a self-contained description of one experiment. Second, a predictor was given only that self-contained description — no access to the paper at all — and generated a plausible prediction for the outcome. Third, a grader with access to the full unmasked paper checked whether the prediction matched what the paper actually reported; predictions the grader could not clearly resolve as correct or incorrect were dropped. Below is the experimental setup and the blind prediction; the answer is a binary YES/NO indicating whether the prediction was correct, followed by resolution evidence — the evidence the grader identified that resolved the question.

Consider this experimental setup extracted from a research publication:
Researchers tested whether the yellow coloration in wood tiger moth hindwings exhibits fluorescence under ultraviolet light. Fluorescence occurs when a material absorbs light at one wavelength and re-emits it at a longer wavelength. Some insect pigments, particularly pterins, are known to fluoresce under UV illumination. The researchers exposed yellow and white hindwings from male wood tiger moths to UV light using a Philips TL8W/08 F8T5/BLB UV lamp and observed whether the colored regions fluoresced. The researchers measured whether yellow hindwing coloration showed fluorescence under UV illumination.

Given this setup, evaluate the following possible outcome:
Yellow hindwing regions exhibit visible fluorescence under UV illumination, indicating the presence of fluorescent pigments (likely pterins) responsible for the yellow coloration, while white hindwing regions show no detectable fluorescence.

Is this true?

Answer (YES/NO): NO